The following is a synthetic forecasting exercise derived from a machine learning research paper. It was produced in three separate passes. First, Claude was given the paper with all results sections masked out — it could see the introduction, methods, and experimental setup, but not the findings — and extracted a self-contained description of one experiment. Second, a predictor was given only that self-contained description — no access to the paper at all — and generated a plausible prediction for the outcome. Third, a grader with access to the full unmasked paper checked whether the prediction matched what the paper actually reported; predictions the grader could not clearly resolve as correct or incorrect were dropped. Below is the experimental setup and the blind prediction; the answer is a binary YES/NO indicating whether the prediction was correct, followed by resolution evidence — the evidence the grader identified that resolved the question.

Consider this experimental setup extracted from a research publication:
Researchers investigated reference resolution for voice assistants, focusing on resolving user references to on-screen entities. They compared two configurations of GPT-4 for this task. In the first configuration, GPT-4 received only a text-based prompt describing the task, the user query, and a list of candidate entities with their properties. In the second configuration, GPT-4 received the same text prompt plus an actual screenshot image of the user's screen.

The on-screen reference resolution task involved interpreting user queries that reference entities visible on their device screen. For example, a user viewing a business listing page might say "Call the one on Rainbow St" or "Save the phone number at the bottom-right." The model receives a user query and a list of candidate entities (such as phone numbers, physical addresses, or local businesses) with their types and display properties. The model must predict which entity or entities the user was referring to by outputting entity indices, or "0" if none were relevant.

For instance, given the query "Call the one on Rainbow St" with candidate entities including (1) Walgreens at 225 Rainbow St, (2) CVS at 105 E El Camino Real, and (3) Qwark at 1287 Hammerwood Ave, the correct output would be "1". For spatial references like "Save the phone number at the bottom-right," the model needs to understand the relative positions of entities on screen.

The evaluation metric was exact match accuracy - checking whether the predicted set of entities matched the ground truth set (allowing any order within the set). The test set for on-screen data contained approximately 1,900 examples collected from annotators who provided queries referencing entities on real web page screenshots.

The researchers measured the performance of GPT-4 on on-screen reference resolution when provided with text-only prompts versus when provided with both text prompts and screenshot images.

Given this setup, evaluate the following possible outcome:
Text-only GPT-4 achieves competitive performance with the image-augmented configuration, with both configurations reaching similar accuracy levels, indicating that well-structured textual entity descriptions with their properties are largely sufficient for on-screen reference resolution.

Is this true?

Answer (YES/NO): NO